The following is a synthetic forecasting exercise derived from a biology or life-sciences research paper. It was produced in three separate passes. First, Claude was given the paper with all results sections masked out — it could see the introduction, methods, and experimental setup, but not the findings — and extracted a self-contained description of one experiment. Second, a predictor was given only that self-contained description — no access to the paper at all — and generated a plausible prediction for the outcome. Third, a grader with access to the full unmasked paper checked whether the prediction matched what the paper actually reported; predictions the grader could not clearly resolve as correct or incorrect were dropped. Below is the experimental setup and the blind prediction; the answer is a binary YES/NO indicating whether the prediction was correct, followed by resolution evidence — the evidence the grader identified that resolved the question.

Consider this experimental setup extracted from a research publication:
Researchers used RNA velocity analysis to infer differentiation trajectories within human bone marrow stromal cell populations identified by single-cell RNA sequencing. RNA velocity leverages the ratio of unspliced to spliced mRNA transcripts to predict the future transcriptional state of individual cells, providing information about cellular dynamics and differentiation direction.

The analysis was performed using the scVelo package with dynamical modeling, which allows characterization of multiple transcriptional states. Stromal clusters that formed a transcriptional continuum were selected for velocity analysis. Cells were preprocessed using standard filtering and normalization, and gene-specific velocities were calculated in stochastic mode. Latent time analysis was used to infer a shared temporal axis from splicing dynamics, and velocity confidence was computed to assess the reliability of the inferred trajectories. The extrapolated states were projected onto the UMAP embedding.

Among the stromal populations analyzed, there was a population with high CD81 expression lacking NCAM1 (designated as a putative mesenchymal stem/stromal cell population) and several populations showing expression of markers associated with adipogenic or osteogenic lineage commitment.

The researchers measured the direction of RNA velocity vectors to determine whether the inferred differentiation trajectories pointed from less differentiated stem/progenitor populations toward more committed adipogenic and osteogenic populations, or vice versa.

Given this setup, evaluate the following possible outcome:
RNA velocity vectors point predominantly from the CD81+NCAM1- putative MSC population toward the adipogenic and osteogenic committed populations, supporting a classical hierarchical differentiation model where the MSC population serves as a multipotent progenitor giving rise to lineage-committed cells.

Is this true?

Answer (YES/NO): YES